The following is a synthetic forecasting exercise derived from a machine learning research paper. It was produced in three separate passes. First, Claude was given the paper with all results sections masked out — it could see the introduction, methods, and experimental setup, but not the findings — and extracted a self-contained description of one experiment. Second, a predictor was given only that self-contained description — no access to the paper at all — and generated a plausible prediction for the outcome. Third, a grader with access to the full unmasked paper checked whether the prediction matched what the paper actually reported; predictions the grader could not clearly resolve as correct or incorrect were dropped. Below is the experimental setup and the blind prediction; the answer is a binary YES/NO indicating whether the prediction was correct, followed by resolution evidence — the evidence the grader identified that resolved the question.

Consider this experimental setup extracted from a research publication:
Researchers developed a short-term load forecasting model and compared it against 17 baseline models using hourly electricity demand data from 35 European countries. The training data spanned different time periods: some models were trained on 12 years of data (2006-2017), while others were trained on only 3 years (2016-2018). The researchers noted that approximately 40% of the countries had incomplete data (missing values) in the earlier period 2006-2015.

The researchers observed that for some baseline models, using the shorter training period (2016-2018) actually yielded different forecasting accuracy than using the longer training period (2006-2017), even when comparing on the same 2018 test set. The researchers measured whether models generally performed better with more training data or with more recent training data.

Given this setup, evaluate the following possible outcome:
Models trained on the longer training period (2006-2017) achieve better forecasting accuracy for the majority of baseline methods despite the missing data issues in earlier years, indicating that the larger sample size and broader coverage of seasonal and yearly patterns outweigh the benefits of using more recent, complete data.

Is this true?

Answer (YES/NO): NO